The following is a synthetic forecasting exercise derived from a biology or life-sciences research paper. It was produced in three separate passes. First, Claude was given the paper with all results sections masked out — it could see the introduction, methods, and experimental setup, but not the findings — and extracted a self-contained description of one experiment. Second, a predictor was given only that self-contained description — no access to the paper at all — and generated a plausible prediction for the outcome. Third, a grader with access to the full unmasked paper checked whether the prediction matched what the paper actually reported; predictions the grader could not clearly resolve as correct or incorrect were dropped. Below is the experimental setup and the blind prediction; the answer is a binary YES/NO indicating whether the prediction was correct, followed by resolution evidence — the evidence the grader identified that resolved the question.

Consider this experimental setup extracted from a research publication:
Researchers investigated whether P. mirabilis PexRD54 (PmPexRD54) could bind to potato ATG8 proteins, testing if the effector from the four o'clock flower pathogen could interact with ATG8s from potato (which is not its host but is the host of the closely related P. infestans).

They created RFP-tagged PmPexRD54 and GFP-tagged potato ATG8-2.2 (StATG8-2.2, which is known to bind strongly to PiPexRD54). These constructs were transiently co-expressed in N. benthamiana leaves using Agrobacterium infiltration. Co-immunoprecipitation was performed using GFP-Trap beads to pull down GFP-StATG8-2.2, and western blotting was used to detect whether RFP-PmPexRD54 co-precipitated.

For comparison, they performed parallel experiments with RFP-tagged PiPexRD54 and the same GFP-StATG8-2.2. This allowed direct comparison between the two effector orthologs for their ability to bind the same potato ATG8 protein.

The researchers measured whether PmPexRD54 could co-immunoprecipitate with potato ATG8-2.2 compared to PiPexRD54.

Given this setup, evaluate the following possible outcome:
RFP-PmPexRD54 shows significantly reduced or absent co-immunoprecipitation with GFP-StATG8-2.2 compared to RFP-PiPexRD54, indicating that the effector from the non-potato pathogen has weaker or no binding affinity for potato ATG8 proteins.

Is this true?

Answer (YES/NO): YES